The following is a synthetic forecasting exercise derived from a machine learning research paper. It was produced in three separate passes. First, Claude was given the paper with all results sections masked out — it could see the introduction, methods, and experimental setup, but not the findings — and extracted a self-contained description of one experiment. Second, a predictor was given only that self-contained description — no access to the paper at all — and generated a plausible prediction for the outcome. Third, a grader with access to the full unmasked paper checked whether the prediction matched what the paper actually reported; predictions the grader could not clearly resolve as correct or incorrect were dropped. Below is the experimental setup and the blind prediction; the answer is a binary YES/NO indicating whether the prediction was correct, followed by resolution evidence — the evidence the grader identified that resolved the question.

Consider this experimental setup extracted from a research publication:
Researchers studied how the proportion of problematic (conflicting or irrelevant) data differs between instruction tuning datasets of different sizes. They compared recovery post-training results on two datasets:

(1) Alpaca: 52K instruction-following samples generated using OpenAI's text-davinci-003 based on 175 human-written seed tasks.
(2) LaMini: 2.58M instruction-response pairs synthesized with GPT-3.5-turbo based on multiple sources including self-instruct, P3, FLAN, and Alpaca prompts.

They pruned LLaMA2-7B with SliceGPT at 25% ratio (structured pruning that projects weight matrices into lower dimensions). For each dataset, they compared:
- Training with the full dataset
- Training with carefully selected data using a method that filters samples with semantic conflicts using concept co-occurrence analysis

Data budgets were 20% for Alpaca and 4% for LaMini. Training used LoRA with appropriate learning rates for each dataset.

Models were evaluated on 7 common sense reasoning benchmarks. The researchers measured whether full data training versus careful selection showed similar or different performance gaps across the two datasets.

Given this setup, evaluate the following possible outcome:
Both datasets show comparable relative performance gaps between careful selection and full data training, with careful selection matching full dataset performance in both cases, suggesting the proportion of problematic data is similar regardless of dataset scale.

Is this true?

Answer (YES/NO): NO